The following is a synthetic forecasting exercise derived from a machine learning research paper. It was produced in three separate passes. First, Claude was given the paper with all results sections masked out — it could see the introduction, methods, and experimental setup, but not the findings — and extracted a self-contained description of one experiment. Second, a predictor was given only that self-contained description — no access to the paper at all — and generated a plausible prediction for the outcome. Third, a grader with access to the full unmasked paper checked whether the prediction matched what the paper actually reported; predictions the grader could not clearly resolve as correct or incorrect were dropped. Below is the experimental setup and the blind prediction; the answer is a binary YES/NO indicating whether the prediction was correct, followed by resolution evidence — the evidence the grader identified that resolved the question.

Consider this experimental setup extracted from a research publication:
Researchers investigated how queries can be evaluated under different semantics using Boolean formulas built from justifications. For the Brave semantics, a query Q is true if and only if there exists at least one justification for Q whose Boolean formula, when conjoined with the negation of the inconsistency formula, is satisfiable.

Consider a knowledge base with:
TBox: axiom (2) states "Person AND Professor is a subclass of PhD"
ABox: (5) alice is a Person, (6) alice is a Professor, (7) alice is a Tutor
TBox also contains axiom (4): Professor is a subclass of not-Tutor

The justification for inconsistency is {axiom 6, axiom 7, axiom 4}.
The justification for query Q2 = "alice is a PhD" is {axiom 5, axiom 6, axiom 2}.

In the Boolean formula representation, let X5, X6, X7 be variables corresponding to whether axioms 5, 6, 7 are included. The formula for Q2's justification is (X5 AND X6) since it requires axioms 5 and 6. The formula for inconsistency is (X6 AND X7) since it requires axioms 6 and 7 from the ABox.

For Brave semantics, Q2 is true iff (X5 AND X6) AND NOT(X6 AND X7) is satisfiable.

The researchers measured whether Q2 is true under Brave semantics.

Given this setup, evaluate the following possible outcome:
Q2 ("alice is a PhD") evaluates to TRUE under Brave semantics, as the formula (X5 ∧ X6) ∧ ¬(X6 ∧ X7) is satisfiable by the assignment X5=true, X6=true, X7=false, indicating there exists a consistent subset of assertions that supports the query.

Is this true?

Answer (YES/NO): YES